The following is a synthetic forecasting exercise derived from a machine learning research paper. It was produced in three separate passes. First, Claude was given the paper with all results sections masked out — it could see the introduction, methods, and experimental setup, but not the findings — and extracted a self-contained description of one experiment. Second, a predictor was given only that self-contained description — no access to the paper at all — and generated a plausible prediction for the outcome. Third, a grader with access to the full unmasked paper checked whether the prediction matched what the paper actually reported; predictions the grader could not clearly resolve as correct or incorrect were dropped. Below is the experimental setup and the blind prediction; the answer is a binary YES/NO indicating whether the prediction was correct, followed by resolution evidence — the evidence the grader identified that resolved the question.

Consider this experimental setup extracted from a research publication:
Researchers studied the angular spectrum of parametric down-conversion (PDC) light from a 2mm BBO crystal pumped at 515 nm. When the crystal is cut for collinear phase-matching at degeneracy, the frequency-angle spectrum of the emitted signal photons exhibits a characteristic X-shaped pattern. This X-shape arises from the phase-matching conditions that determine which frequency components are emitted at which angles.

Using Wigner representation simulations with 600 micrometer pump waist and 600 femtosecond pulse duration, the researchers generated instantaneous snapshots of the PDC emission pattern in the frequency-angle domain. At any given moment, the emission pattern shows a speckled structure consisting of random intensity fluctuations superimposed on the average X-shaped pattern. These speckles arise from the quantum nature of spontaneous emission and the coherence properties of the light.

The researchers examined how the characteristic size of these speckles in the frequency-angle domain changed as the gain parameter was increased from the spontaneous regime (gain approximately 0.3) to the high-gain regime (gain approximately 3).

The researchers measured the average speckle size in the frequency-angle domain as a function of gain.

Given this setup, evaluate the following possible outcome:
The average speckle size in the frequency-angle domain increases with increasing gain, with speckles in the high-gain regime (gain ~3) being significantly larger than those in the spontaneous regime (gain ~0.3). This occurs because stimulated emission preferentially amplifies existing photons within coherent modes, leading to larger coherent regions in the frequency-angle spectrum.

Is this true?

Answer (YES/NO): YES